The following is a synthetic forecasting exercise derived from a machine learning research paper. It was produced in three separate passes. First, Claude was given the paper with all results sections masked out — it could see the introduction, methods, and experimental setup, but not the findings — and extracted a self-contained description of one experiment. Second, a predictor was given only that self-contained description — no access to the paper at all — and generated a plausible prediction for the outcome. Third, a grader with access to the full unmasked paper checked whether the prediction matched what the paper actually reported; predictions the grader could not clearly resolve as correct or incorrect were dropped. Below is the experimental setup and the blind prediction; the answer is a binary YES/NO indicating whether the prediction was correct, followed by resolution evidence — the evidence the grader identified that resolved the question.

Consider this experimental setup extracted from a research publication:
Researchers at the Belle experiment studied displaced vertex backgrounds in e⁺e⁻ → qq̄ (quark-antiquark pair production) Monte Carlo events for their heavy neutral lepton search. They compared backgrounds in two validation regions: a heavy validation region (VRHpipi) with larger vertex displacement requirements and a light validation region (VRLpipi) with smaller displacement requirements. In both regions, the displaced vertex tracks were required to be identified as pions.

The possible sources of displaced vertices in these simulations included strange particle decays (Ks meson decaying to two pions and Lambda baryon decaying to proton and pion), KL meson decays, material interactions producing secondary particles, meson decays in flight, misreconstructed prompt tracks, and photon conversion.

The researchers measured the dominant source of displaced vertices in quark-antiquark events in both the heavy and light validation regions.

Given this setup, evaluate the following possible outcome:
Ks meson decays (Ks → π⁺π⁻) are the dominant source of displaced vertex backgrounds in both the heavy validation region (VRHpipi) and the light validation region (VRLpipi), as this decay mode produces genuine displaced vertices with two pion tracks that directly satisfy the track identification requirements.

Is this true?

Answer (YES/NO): NO